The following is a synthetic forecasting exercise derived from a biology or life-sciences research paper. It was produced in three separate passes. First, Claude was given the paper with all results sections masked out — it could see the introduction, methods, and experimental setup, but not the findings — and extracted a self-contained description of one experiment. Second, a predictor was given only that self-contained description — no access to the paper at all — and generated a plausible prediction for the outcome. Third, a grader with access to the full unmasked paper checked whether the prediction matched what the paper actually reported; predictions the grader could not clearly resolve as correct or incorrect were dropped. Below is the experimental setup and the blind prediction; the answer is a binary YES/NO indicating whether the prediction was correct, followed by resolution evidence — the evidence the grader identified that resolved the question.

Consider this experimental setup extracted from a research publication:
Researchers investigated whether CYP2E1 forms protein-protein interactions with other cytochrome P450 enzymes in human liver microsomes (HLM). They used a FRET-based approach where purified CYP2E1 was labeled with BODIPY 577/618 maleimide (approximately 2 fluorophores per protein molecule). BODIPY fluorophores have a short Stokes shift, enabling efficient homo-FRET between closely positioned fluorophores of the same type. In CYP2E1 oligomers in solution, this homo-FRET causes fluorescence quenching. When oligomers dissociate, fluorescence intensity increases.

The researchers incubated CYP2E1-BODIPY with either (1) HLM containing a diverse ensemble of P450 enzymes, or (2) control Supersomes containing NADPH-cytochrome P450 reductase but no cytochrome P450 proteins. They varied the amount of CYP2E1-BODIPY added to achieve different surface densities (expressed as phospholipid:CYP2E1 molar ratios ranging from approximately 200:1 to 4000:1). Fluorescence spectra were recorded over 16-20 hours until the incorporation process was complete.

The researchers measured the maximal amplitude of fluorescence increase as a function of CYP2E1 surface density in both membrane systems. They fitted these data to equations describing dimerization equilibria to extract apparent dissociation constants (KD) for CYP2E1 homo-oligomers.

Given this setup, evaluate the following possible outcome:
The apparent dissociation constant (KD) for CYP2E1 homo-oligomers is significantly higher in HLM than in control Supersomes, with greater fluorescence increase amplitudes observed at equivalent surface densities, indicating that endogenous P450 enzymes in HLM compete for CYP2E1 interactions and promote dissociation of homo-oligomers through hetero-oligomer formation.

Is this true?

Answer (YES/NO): NO